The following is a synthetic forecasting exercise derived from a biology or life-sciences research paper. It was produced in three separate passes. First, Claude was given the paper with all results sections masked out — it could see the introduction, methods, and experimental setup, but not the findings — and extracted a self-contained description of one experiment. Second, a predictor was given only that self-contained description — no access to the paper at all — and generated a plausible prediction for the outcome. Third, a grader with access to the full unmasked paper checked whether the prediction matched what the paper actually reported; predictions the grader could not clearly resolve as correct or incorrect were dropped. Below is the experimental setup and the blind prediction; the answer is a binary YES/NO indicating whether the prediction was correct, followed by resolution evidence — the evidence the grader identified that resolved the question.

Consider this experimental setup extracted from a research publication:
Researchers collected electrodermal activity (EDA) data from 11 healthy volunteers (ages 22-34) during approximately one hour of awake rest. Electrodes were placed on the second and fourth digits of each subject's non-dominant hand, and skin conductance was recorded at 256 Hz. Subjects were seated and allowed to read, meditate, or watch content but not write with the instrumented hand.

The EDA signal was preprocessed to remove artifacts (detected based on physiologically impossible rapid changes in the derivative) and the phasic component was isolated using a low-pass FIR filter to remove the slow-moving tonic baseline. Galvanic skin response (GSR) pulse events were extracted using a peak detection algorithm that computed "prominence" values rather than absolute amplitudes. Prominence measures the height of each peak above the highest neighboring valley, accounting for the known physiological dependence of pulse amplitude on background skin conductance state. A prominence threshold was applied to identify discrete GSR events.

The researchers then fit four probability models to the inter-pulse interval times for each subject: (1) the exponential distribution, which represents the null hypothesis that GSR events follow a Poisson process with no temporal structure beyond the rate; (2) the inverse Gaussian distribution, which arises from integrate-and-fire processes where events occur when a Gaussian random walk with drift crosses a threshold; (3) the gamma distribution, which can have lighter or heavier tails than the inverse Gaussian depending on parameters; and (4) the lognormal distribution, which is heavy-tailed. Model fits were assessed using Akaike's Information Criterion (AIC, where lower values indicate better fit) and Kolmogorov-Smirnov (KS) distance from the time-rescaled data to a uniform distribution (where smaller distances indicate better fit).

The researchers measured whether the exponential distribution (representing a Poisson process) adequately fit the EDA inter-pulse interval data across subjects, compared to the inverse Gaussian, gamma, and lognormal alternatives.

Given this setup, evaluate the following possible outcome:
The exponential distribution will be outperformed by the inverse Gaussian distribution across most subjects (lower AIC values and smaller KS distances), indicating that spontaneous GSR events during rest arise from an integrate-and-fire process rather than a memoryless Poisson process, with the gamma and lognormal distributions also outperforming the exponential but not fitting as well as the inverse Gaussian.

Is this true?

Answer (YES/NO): NO